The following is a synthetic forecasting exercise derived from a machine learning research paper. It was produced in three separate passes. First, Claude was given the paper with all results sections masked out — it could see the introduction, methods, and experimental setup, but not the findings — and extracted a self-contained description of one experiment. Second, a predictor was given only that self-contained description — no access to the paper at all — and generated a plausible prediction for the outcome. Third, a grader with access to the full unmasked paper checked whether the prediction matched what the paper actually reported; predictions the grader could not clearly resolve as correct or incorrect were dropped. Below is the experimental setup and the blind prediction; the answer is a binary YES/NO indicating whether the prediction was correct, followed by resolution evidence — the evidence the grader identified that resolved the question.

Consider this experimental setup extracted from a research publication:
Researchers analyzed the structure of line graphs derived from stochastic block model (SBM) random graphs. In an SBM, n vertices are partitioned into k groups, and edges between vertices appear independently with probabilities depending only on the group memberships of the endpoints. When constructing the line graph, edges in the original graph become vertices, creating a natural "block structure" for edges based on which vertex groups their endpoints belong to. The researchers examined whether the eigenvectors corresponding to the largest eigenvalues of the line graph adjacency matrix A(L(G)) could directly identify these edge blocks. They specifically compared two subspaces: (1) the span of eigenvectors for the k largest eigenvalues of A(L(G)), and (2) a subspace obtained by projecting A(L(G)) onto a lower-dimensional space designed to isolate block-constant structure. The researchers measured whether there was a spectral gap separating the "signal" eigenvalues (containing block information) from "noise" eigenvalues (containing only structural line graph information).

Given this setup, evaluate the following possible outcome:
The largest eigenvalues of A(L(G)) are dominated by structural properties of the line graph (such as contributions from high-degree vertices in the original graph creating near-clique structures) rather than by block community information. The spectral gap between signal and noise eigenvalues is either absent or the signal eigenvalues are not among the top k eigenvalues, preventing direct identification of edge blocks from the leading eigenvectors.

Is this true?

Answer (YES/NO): YES